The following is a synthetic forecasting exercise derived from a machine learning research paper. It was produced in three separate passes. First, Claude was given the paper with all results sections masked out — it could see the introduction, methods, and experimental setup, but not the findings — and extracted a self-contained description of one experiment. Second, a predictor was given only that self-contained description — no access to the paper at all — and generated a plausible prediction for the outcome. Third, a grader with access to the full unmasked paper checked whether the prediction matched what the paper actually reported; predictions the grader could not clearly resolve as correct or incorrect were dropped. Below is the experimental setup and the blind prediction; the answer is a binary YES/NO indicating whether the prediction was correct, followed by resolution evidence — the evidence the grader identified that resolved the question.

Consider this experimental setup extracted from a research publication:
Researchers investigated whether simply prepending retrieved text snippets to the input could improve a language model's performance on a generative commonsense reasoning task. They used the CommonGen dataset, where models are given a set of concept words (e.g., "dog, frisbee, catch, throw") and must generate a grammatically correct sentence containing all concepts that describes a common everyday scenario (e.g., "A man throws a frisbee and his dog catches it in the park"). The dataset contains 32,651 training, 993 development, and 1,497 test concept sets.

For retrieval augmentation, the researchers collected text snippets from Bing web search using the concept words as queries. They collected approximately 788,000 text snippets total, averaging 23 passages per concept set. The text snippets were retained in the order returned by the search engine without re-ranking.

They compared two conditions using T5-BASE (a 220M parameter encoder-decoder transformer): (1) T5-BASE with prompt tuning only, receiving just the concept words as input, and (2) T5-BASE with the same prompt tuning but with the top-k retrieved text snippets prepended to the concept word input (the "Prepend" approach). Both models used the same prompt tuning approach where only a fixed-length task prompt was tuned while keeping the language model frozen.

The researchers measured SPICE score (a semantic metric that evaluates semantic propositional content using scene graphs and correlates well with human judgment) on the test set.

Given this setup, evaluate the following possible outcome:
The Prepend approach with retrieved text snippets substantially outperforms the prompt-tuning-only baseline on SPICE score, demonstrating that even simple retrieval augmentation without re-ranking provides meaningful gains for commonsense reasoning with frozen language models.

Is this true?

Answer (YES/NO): NO